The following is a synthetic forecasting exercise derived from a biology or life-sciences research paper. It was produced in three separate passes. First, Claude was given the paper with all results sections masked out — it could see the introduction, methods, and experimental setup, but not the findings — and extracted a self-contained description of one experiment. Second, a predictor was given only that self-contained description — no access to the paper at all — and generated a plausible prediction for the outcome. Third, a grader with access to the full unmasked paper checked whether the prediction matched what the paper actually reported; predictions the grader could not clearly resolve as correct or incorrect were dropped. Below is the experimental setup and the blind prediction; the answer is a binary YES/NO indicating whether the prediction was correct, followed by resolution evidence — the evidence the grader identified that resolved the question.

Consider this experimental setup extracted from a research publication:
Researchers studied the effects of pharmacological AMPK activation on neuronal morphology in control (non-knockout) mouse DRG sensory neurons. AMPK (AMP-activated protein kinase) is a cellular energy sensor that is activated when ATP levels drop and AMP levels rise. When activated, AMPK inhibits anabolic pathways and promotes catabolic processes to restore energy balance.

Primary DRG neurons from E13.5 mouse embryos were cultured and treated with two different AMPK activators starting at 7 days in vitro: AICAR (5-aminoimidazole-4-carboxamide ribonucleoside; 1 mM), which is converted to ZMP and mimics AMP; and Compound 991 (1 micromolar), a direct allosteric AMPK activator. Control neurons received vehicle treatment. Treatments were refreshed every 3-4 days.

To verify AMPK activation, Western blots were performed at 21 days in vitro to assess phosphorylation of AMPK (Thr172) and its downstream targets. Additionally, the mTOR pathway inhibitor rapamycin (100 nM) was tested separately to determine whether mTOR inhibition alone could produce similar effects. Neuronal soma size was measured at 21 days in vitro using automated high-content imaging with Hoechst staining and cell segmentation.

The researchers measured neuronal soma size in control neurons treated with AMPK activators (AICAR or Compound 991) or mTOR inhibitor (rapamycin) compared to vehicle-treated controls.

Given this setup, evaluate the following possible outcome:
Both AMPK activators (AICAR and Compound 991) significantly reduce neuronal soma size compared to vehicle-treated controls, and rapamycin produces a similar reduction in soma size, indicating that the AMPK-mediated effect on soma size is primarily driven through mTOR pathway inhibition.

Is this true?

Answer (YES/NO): YES